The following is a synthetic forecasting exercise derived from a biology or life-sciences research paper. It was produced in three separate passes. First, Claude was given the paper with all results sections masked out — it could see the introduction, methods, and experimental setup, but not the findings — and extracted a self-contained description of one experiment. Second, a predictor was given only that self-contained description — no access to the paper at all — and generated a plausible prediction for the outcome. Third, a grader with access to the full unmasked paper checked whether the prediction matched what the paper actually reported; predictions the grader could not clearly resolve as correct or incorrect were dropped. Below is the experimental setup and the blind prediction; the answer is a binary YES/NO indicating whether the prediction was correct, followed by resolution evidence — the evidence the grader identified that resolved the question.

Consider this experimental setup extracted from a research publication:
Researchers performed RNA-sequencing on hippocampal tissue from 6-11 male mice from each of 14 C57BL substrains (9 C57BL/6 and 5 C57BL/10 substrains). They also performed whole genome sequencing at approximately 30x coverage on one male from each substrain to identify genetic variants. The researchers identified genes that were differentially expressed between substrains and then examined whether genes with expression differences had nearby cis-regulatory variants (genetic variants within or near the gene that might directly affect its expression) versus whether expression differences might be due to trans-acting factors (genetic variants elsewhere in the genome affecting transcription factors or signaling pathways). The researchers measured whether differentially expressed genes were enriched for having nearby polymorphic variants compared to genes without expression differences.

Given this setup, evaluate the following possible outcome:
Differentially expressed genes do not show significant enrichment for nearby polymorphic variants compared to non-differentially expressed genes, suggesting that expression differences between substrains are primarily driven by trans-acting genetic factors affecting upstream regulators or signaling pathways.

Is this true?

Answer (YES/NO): NO